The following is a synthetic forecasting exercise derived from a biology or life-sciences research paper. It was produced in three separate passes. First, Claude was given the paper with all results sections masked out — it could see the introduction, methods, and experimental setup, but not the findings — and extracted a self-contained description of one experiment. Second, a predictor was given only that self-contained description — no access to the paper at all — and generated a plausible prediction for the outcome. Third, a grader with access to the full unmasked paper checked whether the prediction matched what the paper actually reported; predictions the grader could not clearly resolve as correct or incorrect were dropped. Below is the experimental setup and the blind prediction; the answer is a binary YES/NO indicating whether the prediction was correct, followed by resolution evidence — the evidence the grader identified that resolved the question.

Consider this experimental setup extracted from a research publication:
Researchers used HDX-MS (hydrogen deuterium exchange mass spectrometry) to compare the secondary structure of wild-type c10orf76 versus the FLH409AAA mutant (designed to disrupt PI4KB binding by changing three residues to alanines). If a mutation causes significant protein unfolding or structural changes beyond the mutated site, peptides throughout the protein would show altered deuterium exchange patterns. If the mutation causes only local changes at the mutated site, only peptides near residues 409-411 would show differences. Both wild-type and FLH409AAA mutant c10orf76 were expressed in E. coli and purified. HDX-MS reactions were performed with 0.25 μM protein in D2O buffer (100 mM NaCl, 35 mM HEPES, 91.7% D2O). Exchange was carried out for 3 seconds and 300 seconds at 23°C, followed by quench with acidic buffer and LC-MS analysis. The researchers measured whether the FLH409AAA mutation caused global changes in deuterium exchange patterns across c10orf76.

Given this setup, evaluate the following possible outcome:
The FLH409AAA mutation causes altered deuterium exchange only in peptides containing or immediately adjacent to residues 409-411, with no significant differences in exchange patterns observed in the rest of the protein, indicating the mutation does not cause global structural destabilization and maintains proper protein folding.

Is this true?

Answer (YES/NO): YES